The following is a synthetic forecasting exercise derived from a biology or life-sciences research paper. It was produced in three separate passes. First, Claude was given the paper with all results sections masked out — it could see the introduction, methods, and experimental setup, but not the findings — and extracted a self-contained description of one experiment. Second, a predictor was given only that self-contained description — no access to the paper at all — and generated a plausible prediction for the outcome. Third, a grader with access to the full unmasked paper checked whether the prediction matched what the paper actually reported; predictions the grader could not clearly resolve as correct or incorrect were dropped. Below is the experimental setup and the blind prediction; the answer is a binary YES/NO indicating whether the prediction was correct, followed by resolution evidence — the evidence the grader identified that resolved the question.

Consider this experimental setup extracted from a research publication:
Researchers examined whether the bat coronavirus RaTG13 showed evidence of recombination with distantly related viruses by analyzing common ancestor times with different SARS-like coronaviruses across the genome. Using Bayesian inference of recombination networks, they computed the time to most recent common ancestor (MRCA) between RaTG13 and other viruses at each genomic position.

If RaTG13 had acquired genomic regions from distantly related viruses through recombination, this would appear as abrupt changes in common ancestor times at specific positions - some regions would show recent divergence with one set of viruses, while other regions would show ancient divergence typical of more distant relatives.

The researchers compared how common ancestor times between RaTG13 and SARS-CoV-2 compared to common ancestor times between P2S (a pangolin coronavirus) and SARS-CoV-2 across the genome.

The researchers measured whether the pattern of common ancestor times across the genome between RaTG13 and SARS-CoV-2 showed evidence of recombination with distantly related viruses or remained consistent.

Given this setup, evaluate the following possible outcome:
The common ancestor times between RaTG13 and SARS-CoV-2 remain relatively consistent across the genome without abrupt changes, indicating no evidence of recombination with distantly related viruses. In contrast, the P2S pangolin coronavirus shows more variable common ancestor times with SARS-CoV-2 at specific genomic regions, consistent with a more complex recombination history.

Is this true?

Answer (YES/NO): NO